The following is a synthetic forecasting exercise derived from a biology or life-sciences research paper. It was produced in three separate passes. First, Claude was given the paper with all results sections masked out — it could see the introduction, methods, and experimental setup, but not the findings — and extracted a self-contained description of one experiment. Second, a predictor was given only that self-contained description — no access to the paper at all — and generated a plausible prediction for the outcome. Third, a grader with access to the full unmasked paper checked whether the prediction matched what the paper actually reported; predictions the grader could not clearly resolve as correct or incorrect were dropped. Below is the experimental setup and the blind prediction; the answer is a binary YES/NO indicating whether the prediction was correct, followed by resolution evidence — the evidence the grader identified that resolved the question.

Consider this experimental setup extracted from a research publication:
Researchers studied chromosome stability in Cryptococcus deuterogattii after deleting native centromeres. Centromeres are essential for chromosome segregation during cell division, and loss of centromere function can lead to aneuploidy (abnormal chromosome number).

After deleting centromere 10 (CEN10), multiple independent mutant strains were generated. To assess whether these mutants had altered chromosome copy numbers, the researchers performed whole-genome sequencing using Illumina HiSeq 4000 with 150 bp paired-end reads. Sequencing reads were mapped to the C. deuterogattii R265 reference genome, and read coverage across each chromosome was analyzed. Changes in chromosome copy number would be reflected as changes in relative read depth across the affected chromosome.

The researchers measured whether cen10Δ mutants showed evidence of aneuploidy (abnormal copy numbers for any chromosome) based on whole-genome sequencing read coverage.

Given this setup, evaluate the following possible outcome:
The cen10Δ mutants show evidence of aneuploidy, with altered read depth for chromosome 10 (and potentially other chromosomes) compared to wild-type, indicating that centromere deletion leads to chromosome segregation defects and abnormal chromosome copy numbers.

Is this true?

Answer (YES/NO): YES